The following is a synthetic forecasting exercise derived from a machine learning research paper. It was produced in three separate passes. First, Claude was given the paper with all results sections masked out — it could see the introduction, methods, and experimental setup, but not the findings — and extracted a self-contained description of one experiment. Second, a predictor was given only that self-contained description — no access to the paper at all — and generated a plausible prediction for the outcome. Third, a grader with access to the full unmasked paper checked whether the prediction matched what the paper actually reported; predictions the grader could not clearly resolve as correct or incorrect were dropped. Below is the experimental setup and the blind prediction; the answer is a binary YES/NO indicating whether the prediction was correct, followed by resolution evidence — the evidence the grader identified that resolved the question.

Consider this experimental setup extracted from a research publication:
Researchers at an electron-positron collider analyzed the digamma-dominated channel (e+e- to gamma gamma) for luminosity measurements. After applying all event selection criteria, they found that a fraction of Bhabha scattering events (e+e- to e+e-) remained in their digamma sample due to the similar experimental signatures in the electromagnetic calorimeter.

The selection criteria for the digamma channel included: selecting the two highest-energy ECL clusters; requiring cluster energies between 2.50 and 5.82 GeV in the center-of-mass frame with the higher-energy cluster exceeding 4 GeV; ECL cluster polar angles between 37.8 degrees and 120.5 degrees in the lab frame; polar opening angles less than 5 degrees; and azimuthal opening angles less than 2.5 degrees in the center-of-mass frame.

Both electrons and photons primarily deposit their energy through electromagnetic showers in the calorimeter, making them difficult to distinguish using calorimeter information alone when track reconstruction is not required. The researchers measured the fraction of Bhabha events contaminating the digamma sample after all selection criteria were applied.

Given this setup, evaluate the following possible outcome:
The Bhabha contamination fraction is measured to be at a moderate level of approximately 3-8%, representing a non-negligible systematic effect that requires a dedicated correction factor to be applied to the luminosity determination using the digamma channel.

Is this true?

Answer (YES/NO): NO